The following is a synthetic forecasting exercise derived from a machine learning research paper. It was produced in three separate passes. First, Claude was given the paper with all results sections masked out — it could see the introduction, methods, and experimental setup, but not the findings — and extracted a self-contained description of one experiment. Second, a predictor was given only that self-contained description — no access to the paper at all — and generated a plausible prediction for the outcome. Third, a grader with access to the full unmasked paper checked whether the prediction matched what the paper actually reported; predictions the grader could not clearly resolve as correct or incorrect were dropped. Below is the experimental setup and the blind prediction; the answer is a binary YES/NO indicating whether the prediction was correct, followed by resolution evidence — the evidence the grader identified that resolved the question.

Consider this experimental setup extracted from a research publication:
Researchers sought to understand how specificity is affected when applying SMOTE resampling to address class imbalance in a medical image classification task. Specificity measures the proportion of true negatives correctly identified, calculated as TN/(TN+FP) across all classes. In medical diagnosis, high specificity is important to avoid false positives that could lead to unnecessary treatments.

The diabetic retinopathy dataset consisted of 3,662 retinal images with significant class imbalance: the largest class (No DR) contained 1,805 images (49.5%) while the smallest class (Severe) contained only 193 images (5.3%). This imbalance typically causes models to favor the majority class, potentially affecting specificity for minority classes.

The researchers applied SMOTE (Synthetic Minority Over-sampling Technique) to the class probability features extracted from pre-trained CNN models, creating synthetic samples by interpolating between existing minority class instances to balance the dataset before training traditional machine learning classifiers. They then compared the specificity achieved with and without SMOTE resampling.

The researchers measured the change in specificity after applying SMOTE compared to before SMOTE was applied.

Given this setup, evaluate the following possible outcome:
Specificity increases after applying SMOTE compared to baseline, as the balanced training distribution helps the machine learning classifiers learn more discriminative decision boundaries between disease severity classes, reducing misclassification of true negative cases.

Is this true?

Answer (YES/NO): YES